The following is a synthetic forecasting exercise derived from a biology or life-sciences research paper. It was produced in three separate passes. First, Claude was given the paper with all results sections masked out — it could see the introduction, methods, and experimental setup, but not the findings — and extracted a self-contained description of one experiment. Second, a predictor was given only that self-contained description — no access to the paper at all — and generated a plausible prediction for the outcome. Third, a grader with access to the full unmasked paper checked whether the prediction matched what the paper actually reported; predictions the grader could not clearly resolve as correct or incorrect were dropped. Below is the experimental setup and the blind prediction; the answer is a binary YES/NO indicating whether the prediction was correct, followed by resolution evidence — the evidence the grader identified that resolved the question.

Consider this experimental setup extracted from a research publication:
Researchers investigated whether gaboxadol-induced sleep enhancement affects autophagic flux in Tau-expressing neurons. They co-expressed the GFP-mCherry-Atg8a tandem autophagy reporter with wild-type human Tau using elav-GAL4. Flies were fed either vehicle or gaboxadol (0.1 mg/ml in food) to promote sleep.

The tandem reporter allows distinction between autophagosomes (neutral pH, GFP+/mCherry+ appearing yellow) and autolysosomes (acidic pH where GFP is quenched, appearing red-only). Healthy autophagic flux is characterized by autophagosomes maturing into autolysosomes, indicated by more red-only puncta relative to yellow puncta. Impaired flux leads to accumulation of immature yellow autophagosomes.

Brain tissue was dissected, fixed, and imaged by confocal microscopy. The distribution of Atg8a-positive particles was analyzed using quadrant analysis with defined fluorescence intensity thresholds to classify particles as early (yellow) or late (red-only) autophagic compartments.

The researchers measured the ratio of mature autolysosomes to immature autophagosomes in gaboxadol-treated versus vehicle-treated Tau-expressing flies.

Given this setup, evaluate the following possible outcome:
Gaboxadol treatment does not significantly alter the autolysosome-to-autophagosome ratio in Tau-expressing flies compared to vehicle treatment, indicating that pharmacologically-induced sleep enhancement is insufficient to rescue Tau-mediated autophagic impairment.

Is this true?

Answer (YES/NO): YES